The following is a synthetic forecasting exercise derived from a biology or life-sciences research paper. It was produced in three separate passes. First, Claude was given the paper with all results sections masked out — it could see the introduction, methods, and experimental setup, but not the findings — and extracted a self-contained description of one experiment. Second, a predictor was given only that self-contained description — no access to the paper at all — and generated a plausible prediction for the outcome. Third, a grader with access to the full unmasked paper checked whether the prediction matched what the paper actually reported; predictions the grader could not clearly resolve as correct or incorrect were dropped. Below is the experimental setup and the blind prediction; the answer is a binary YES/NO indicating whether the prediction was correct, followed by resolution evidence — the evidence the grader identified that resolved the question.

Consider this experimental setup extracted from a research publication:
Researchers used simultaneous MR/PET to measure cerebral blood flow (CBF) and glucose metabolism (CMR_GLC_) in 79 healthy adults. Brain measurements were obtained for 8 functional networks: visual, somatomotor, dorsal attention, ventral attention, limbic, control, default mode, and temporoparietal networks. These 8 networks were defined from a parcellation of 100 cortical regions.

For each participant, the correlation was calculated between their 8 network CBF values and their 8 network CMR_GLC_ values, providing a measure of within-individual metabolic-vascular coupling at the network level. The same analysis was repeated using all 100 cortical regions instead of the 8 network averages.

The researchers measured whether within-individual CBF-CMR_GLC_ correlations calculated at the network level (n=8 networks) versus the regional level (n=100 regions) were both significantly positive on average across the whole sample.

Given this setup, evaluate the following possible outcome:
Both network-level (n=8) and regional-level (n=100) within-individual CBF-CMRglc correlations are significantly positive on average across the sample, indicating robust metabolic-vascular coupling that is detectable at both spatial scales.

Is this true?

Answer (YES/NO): NO